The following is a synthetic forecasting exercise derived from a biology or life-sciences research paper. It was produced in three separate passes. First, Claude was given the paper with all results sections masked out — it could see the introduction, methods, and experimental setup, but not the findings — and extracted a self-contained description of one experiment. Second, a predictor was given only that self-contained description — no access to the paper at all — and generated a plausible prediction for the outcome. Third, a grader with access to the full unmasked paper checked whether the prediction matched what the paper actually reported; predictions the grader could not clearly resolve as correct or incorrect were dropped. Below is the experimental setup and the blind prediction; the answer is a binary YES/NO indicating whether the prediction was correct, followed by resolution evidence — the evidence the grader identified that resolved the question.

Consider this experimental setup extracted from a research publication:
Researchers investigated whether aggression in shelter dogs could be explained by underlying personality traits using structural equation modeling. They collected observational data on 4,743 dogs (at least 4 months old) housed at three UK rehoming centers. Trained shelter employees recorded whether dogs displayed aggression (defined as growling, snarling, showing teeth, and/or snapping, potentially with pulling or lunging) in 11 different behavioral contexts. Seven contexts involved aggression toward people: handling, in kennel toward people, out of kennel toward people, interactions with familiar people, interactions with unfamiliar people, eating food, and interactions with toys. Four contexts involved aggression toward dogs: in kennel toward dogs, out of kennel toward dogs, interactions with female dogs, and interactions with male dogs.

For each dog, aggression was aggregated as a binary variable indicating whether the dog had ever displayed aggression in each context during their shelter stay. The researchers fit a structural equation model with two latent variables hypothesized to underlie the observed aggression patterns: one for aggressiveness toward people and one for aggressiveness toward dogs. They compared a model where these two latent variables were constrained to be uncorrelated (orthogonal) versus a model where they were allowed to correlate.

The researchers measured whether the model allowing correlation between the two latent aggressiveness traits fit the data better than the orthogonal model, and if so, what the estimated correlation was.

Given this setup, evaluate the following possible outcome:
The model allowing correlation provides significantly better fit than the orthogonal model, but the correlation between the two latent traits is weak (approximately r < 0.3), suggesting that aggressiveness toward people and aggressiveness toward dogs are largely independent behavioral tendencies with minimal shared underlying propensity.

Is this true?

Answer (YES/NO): NO